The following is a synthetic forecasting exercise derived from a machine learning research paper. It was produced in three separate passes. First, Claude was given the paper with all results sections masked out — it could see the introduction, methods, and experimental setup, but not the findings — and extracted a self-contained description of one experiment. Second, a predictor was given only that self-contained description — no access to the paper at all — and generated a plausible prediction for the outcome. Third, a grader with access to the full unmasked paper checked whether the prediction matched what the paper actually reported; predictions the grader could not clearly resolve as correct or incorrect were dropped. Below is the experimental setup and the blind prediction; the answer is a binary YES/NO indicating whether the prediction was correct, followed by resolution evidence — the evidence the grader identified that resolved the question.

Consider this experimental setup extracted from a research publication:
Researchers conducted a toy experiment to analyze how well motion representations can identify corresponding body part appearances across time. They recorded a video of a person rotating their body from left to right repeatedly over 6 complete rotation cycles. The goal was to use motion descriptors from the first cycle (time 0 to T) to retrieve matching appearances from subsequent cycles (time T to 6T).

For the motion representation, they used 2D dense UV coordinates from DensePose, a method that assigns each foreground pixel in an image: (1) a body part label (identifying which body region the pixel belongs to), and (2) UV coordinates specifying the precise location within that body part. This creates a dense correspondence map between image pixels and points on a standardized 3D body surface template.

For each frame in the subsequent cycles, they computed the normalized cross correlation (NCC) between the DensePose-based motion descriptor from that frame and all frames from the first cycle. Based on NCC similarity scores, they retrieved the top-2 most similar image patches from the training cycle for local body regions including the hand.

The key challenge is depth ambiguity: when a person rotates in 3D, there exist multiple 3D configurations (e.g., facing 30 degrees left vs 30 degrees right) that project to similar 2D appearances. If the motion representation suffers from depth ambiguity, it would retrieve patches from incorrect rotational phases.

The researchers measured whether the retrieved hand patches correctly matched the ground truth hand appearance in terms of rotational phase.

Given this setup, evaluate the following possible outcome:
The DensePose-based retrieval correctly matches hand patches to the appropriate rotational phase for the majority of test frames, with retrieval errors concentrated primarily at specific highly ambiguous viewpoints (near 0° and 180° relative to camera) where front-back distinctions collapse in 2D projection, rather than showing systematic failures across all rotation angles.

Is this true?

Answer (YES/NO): NO